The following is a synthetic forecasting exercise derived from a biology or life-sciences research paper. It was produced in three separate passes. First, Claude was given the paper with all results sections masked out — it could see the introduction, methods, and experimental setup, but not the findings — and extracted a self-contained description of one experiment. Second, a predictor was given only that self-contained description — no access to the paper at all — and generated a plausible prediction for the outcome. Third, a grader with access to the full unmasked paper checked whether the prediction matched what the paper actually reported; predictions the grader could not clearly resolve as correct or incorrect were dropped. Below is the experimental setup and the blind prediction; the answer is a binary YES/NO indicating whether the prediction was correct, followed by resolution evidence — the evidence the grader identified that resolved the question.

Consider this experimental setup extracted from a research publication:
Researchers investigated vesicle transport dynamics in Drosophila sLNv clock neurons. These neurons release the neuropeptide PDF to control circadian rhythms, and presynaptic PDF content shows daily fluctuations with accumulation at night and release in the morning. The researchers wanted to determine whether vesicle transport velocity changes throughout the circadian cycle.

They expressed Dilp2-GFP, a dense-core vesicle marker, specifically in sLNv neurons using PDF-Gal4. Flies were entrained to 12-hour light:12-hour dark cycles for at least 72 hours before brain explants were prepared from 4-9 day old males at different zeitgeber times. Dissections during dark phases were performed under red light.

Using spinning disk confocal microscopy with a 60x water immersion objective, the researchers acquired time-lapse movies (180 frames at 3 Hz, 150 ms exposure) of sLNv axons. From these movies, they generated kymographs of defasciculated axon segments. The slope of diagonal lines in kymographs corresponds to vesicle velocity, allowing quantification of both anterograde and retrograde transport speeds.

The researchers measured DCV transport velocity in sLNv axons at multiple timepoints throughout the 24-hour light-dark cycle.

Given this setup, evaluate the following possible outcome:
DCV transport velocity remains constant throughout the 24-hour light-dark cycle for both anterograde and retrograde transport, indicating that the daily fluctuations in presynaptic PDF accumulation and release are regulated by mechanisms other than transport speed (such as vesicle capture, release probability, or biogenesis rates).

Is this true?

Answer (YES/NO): YES